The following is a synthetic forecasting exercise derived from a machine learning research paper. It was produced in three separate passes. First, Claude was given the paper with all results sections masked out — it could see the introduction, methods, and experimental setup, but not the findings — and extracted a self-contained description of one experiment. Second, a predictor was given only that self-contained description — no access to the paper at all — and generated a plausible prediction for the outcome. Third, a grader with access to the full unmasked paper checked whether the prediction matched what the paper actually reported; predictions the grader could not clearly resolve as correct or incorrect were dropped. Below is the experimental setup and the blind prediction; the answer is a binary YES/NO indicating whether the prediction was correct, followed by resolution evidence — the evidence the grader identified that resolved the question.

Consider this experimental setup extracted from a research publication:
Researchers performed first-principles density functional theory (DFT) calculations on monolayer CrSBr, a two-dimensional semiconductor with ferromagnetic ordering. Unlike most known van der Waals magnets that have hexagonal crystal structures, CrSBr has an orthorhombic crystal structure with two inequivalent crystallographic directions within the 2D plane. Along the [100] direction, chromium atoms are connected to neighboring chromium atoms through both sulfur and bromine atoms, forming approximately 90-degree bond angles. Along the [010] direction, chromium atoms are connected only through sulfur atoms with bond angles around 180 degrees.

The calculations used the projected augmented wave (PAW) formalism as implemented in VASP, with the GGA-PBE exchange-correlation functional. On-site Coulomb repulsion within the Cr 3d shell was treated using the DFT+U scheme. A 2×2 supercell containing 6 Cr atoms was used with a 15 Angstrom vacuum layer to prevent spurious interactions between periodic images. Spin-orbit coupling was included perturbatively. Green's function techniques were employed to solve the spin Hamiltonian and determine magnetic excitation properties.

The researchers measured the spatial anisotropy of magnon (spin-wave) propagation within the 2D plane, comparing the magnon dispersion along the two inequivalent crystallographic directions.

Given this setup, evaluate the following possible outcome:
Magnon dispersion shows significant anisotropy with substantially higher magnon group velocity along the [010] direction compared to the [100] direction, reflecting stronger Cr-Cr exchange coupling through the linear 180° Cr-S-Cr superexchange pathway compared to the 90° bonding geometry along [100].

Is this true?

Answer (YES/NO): NO